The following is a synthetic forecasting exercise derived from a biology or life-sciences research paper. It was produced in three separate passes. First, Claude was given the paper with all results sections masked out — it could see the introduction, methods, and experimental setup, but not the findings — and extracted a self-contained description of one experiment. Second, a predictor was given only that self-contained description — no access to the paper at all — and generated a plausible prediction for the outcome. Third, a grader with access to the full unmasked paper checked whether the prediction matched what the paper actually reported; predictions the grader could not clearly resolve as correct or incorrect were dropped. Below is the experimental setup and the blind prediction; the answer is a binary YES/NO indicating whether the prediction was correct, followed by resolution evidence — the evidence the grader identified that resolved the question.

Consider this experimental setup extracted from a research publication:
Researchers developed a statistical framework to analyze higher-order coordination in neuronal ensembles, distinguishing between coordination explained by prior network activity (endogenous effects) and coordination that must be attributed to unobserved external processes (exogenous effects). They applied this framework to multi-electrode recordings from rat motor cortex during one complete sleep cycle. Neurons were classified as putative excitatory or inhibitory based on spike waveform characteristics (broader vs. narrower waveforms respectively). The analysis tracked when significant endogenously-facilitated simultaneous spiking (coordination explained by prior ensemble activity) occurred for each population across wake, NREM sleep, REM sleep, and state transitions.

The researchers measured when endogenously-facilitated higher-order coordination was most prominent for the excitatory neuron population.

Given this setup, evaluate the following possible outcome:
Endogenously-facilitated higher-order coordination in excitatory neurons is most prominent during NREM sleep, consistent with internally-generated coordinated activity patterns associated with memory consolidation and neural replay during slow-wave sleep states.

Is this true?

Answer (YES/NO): NO